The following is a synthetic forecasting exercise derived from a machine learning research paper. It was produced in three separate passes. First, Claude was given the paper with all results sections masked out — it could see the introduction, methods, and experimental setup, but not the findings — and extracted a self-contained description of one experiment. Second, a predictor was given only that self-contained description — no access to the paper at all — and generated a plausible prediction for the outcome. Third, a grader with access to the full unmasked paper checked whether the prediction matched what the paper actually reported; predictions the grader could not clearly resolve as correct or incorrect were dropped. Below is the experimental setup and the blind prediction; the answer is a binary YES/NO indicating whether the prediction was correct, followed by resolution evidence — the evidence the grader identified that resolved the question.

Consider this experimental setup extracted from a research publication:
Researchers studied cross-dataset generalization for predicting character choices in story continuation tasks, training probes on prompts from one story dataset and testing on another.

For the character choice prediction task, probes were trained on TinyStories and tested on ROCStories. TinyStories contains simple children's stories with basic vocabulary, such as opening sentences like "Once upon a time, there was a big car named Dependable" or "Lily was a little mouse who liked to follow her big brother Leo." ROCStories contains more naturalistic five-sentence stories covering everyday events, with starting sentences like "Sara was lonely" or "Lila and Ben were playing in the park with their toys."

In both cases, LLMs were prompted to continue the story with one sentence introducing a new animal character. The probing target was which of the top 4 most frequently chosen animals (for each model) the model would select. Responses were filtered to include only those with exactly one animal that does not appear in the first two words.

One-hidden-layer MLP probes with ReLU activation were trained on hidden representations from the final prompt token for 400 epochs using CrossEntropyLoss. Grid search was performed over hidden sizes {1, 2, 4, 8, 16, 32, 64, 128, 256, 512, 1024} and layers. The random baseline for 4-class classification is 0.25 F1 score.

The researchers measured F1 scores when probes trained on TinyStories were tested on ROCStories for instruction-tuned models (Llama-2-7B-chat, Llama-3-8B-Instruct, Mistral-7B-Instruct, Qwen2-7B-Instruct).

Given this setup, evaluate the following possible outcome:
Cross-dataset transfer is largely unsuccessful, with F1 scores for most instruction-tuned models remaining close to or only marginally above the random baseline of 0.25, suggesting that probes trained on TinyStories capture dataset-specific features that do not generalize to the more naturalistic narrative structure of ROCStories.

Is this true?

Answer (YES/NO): NO